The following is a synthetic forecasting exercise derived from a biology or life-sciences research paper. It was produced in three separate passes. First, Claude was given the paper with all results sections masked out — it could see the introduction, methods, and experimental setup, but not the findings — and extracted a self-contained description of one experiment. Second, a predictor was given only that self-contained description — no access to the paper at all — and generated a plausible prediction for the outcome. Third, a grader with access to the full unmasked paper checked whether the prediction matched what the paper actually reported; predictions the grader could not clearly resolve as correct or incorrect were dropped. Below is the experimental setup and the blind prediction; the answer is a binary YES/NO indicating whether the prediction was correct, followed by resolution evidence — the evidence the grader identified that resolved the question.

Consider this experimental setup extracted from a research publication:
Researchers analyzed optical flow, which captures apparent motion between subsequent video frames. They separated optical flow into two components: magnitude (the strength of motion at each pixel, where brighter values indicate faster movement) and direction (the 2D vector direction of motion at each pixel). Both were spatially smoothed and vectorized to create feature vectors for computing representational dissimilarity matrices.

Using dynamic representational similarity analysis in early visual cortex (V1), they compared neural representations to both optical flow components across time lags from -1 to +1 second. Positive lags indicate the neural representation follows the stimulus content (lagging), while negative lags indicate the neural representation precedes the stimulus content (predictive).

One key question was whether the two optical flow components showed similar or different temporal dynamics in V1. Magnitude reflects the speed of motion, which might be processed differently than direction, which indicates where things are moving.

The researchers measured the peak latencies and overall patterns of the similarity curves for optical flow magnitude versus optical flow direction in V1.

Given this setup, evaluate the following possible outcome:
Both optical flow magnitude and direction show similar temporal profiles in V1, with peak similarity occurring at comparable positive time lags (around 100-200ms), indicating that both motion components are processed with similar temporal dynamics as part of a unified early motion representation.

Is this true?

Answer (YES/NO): NO